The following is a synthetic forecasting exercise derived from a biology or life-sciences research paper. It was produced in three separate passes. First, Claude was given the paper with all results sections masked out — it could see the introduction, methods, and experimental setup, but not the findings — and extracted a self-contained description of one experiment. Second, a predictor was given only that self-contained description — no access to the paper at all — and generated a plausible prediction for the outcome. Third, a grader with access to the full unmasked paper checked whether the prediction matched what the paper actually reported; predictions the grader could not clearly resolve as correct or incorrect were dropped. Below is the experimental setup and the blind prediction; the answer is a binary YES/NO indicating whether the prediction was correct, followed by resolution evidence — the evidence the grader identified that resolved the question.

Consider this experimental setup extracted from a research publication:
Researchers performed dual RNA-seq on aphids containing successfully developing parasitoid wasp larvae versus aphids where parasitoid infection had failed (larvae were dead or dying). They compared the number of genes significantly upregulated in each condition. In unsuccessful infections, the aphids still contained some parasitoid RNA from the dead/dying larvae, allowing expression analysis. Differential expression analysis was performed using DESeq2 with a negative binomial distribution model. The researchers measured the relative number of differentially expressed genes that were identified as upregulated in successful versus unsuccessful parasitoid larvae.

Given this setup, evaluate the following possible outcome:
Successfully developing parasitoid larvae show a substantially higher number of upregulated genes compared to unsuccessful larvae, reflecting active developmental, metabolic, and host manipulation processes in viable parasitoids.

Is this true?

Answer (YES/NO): NO